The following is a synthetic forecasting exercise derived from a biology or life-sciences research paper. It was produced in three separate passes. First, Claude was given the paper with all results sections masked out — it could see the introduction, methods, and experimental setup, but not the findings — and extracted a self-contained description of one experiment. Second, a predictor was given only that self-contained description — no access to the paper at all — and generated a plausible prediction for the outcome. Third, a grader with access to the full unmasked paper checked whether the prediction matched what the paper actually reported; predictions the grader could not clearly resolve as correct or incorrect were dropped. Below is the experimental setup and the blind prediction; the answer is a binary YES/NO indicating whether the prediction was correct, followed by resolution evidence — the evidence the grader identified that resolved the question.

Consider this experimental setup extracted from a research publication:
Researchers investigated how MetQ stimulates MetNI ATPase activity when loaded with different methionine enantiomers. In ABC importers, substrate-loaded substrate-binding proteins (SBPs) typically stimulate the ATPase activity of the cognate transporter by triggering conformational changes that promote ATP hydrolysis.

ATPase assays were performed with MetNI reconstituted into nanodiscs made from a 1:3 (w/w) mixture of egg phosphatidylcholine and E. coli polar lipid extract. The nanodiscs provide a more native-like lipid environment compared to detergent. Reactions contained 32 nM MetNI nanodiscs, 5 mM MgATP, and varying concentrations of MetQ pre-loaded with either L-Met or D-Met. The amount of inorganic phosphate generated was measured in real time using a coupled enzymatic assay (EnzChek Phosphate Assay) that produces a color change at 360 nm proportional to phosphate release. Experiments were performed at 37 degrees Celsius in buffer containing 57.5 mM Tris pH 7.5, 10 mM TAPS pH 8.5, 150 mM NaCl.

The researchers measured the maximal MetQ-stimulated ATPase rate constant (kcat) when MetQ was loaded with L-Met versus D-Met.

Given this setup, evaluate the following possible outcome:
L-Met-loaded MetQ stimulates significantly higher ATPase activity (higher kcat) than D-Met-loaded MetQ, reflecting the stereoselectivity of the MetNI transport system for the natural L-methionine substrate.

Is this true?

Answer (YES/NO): NO